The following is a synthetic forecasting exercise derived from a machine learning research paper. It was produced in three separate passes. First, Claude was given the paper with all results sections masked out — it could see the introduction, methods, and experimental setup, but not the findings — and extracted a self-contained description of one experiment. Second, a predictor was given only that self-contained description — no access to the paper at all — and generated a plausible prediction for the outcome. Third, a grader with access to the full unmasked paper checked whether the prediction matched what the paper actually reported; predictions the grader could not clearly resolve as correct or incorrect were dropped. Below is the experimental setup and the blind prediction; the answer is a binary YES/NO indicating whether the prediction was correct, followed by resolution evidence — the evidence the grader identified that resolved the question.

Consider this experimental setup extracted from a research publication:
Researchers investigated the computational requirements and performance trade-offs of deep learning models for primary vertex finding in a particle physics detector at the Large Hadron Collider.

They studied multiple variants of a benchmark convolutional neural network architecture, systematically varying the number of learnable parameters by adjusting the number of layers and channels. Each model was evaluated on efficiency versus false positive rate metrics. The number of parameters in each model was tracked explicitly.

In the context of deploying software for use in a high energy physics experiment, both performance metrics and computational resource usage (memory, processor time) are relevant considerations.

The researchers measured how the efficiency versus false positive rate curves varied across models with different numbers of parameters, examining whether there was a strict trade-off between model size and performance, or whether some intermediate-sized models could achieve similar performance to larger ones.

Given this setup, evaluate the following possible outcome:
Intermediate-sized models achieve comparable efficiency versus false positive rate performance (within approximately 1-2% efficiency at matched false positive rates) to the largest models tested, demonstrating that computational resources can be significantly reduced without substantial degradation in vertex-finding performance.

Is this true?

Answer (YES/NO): NO